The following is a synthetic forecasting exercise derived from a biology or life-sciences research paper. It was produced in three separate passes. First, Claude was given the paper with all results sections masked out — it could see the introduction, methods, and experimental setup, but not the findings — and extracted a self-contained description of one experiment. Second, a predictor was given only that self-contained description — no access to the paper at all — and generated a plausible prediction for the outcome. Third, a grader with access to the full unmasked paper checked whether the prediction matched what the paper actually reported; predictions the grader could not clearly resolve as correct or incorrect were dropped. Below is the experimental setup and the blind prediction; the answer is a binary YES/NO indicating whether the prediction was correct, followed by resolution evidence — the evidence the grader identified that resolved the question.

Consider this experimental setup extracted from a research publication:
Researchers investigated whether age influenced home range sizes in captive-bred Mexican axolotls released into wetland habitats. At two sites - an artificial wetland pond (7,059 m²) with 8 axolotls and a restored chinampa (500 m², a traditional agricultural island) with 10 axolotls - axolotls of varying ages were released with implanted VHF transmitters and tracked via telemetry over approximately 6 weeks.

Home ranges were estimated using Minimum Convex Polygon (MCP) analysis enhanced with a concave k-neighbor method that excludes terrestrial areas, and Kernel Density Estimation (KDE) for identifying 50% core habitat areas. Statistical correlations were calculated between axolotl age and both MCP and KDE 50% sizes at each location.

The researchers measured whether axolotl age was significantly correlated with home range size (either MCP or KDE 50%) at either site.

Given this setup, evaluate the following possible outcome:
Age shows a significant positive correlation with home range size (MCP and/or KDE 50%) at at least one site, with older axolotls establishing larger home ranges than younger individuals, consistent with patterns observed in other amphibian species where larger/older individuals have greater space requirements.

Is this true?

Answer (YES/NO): NO